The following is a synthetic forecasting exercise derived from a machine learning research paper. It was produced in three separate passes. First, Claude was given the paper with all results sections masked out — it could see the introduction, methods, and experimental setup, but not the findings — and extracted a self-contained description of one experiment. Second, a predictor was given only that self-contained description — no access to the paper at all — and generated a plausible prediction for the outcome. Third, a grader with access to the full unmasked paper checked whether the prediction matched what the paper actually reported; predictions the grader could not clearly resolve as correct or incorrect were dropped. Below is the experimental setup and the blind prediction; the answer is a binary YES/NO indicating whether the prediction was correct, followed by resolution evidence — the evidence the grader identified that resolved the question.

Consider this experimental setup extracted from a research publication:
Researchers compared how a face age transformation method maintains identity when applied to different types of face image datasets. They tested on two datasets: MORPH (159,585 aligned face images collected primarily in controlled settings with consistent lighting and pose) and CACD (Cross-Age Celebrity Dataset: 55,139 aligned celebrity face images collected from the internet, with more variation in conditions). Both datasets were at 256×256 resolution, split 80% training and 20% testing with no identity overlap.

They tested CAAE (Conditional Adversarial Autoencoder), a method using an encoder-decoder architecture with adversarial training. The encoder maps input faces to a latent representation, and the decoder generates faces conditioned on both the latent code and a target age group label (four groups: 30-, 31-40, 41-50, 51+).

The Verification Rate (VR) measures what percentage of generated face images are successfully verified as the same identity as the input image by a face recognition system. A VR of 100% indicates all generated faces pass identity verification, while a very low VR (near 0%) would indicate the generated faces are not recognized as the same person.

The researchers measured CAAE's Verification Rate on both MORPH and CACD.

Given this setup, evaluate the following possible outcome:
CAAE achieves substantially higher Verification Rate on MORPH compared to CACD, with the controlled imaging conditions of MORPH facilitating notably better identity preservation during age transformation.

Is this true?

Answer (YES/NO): YES